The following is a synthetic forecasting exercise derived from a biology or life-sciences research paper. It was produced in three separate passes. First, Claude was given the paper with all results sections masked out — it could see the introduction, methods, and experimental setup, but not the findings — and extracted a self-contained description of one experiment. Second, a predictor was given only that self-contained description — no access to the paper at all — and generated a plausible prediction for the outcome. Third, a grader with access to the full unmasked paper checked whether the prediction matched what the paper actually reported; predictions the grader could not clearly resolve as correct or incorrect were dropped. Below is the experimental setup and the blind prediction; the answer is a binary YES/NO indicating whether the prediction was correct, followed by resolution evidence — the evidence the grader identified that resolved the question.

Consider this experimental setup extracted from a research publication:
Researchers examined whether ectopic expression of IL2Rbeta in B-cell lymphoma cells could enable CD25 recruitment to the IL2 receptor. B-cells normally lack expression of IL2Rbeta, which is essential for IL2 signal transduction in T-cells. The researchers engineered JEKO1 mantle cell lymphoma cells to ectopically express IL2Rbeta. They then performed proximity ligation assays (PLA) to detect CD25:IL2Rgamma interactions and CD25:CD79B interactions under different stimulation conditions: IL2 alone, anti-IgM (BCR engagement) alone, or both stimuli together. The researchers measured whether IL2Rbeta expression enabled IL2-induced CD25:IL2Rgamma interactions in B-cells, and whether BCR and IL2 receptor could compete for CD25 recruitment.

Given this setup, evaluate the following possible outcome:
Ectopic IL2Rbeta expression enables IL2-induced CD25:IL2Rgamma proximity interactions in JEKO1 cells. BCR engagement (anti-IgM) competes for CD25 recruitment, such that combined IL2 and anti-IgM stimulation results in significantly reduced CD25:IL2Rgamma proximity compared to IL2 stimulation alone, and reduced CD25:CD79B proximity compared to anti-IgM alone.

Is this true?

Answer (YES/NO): YES